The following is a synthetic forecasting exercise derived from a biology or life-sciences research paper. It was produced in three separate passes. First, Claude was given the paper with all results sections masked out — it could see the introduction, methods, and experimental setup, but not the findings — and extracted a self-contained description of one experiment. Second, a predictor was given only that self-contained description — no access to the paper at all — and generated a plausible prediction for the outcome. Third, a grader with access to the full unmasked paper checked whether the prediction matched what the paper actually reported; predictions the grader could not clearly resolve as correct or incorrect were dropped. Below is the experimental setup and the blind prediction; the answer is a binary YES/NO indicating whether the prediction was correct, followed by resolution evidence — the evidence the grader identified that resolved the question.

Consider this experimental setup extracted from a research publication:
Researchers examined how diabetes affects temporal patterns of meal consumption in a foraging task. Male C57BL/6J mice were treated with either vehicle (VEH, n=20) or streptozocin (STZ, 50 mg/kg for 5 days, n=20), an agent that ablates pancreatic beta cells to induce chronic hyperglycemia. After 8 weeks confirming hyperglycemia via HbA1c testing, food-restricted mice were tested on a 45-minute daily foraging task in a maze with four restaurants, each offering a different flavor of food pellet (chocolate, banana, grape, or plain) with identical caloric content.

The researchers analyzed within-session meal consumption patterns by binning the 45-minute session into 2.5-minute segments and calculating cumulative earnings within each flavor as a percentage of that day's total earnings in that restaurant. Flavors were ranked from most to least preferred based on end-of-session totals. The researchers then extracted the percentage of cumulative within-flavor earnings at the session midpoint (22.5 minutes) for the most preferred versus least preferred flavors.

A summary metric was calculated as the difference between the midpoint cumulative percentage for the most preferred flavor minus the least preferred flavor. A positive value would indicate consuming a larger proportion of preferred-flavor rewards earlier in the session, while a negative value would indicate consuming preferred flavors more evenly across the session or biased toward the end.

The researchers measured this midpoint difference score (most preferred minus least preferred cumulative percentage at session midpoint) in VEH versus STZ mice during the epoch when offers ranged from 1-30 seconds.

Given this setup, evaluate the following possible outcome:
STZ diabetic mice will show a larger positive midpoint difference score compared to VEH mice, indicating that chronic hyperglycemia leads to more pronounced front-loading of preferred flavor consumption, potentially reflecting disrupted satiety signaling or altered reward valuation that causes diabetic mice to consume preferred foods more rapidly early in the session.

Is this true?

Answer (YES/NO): YES